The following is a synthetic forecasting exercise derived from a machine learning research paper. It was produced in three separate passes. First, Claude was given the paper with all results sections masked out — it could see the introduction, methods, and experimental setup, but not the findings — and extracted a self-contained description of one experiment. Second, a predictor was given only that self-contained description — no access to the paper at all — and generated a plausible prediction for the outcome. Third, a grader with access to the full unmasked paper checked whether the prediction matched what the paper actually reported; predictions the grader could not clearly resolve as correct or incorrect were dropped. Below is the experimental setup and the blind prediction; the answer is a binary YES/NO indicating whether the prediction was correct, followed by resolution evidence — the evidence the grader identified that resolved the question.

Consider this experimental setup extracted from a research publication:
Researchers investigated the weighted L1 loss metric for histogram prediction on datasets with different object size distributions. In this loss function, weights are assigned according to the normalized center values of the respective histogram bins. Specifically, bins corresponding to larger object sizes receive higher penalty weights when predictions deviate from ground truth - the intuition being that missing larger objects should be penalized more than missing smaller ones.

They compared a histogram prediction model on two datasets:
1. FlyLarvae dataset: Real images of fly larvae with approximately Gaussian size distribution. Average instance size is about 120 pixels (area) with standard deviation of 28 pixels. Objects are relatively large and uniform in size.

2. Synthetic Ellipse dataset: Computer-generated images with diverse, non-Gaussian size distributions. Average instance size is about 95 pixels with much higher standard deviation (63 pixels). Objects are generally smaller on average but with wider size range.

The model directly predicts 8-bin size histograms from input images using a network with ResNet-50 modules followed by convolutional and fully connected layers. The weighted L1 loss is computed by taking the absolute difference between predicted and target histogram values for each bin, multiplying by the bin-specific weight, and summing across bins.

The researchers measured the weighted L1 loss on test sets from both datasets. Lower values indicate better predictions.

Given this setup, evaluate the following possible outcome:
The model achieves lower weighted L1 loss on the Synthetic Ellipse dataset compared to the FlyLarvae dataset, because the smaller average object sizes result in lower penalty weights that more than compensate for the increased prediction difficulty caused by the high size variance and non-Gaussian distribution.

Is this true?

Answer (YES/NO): YES